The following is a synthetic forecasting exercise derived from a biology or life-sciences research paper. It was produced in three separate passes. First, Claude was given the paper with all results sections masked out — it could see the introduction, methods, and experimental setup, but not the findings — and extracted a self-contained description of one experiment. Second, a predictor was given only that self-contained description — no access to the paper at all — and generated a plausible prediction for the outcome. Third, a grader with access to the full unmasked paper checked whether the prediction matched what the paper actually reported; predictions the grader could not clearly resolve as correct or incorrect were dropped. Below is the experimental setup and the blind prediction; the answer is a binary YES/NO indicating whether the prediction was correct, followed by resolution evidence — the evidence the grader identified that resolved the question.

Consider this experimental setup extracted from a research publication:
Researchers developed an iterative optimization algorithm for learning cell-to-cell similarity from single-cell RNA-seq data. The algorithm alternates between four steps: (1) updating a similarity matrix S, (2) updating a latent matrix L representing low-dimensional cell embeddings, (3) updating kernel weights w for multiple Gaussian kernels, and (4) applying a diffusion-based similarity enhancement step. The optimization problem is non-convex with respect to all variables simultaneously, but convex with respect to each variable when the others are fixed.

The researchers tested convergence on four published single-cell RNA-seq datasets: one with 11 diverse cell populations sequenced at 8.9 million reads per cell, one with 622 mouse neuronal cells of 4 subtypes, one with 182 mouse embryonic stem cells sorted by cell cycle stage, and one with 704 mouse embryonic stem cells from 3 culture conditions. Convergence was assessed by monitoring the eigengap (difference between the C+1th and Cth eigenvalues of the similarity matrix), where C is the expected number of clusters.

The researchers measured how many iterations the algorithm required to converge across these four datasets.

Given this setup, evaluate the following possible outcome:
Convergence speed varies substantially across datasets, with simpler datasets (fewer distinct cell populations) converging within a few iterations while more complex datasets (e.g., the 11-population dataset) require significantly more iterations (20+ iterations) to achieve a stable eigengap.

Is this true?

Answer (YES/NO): NO